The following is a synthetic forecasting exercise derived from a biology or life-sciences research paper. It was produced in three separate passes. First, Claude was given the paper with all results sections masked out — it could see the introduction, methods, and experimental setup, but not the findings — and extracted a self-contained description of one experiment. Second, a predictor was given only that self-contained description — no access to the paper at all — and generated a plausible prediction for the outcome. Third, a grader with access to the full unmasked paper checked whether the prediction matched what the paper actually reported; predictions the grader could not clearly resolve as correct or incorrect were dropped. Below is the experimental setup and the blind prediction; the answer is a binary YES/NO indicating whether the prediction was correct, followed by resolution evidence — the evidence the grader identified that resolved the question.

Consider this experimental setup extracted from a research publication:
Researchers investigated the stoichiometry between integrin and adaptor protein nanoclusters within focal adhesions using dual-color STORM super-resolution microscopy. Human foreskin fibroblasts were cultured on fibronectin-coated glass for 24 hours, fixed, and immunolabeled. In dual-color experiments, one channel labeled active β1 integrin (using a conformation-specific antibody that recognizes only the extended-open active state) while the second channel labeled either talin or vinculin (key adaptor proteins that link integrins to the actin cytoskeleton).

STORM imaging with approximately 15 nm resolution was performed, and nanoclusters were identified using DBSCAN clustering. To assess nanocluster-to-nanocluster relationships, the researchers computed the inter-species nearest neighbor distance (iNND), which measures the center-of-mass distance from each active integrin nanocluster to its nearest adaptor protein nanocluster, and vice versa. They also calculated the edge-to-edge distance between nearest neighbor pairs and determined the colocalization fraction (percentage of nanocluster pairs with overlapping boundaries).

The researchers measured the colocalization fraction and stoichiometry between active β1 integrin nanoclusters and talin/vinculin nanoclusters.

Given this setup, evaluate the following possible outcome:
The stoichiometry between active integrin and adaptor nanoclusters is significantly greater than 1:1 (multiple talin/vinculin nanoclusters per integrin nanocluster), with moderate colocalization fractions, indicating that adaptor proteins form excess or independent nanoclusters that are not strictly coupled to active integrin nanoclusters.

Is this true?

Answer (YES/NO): NO